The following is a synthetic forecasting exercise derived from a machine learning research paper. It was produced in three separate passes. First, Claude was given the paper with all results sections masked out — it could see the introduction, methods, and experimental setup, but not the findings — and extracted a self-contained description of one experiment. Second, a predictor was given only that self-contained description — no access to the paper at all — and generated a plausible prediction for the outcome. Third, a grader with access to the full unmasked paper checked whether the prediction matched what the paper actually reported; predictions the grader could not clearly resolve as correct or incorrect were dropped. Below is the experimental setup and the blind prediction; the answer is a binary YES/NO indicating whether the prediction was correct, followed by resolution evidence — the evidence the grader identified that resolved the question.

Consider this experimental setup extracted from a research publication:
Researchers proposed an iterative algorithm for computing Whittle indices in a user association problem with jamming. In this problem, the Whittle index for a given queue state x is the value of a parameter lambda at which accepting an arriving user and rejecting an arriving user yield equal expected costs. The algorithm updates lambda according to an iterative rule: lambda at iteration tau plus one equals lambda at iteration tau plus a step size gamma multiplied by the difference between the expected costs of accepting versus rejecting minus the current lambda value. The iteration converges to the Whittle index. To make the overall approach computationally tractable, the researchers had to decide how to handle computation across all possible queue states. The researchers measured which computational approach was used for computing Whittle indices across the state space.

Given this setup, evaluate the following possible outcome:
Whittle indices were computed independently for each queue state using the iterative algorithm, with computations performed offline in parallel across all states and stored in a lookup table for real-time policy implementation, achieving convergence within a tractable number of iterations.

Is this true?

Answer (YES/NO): NO